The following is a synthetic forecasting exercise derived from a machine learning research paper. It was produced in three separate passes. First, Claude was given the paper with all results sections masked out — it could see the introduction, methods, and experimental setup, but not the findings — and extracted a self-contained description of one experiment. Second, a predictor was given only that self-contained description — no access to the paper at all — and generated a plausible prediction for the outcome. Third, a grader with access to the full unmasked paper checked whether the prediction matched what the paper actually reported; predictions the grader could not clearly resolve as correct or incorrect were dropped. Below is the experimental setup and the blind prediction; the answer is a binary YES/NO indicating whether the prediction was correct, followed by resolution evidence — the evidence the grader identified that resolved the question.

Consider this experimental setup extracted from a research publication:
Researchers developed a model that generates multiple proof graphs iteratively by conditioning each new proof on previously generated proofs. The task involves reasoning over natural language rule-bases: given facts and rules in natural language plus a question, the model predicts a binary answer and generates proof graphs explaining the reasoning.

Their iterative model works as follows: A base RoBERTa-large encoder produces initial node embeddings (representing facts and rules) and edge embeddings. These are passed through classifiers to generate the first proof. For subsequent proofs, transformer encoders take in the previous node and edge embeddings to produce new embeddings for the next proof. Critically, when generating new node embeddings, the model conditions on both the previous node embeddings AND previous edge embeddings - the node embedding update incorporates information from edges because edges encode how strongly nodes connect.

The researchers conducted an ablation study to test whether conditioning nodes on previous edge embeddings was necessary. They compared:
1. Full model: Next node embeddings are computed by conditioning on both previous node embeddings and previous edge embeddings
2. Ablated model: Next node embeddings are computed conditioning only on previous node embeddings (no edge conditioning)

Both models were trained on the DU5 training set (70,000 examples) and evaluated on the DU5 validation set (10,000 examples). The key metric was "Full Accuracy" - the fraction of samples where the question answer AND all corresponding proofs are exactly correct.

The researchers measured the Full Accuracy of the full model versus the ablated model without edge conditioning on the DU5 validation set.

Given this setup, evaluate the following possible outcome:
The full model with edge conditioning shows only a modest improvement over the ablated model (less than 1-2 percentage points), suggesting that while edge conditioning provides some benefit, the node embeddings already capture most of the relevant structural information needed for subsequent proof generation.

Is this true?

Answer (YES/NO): YES